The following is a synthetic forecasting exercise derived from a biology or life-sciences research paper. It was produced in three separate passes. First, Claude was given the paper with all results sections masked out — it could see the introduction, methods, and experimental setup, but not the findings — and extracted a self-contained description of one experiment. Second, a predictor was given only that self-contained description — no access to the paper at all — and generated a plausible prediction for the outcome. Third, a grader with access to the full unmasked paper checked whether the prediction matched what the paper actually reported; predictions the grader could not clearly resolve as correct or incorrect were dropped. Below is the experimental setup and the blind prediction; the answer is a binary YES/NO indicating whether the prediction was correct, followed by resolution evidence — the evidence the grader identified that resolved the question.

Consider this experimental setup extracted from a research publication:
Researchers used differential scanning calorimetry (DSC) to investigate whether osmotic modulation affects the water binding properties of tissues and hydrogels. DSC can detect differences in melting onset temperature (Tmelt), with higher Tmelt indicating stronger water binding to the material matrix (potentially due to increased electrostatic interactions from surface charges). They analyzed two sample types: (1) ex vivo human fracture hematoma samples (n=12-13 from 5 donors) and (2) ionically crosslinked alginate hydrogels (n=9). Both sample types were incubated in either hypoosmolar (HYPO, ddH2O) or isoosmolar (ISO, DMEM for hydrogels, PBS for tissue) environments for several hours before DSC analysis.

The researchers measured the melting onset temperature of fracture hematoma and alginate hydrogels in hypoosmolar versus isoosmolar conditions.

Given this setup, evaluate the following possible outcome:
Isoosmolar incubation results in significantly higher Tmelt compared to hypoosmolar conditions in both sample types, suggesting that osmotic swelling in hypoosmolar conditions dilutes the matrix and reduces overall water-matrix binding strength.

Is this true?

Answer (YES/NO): NO